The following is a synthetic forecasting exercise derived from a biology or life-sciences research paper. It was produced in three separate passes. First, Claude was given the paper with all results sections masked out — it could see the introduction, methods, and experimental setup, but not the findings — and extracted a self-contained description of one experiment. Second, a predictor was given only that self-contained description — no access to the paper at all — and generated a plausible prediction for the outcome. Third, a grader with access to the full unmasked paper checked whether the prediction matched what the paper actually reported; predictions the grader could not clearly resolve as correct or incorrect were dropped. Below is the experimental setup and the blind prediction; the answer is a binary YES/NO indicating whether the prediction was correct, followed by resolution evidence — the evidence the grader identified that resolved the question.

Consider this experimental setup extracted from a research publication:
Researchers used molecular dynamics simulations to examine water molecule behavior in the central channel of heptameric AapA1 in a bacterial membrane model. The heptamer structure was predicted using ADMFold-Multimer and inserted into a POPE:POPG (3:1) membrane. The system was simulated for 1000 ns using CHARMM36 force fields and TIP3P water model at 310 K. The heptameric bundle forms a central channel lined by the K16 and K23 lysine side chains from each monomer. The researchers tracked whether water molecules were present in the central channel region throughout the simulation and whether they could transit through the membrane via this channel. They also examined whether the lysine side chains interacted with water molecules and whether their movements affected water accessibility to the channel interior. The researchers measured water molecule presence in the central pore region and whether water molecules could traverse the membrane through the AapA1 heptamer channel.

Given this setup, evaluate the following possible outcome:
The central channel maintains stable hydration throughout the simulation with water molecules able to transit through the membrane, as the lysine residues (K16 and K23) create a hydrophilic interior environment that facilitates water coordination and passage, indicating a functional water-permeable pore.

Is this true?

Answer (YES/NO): YES